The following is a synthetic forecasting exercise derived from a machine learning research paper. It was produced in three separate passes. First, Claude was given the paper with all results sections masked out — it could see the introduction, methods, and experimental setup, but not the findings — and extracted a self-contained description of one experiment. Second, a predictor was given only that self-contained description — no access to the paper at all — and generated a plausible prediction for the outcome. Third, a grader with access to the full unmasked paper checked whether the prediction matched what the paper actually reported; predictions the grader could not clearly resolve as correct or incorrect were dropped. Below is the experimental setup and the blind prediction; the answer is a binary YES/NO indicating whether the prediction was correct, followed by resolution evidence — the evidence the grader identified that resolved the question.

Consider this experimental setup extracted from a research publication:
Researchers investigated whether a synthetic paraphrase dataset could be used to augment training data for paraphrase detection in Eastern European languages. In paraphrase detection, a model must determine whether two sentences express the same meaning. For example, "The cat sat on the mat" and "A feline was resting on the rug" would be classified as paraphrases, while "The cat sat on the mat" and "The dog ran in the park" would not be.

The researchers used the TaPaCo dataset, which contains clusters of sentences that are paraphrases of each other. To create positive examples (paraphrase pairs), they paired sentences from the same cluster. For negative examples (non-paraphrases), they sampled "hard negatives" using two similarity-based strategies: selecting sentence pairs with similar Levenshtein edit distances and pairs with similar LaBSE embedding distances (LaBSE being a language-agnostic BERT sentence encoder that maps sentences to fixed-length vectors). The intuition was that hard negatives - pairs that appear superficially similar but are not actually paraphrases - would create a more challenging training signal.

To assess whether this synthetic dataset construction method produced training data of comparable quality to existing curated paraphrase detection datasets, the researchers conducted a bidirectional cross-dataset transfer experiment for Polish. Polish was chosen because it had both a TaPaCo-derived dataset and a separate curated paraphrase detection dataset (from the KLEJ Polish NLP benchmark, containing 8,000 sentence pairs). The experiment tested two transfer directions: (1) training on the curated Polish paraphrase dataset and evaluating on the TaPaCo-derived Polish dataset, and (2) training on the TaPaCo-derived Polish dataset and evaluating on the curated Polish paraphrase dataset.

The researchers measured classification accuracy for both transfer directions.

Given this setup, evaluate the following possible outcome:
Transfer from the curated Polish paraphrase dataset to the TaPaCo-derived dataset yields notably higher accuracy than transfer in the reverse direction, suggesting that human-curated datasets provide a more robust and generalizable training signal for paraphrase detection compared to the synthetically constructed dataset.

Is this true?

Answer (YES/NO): YES